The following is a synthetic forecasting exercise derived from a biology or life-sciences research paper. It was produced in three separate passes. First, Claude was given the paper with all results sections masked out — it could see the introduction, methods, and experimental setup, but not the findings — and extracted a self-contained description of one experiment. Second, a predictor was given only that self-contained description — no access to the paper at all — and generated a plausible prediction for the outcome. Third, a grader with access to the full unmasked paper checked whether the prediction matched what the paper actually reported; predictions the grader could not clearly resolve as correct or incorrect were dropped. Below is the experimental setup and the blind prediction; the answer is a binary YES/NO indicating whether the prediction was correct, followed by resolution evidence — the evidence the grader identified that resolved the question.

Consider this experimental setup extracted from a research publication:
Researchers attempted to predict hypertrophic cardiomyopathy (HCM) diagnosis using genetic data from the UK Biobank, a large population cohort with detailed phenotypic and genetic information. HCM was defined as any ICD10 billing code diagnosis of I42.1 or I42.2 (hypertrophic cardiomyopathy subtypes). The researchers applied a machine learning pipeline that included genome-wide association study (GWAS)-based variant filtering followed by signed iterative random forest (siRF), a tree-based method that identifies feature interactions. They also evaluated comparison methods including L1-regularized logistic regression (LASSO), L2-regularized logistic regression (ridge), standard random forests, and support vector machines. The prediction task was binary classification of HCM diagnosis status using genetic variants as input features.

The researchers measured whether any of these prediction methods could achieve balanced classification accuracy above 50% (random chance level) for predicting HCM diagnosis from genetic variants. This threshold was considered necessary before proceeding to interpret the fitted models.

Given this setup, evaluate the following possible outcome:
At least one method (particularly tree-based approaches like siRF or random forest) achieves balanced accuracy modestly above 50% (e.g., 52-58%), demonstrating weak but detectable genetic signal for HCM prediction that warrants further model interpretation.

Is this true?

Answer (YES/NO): NO